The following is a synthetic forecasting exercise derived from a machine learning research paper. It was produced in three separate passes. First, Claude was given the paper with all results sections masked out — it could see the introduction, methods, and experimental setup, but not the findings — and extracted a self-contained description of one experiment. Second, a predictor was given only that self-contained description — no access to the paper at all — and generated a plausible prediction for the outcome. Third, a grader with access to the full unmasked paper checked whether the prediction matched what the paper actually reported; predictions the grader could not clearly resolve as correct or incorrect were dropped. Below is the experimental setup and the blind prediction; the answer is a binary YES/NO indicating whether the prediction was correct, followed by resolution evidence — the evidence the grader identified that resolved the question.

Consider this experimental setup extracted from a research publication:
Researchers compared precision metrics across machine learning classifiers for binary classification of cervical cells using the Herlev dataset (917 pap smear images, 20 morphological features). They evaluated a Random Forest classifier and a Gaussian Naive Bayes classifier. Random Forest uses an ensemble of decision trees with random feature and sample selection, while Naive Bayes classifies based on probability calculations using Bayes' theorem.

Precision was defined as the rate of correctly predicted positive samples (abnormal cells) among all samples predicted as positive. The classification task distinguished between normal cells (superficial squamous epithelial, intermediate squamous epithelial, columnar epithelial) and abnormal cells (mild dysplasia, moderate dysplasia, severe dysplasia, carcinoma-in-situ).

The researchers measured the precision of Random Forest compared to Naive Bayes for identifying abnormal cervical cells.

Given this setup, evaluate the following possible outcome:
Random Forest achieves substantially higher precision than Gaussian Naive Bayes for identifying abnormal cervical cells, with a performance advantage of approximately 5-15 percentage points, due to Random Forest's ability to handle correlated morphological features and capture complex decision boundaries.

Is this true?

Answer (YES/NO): YES